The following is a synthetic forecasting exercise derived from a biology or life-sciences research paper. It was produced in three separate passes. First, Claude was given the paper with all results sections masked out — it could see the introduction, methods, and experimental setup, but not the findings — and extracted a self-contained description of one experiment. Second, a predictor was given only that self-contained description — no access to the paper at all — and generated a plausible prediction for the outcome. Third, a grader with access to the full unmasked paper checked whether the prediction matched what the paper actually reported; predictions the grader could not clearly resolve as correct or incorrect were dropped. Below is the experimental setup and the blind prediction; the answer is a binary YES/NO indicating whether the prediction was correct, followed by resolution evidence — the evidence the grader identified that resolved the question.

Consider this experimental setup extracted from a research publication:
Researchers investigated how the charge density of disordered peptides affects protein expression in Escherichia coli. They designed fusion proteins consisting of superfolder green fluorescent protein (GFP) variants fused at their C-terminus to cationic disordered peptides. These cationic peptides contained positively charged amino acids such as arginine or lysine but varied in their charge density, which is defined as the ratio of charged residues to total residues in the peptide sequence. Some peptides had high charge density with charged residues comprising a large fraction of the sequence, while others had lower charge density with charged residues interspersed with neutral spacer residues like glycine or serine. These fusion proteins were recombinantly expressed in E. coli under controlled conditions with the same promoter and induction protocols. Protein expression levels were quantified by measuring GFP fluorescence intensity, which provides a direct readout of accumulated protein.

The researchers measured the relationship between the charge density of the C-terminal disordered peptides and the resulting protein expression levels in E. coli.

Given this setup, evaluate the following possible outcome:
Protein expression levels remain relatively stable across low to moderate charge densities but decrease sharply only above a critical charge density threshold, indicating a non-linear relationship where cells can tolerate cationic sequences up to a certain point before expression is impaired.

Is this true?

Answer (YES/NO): NO